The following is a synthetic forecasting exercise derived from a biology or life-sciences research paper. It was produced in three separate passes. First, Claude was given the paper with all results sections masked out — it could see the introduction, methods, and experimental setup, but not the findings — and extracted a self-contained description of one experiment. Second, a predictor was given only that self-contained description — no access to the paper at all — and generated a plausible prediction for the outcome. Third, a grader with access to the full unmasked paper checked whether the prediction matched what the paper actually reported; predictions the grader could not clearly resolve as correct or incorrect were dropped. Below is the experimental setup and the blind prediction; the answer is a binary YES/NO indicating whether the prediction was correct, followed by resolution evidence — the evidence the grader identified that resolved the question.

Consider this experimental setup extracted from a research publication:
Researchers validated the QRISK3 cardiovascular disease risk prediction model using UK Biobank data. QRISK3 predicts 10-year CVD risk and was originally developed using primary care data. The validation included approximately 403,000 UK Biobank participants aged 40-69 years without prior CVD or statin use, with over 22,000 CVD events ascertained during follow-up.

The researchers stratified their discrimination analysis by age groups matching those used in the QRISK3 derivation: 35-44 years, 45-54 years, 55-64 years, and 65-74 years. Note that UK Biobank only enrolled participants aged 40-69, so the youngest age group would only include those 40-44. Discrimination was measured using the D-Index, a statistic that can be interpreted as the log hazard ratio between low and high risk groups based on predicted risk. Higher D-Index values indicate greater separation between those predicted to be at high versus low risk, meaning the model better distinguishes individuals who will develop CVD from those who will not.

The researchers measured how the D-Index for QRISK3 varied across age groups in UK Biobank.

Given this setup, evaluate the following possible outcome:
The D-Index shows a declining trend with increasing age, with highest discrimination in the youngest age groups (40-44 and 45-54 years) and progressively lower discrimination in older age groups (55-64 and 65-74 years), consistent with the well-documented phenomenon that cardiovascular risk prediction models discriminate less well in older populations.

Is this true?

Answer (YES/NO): YES